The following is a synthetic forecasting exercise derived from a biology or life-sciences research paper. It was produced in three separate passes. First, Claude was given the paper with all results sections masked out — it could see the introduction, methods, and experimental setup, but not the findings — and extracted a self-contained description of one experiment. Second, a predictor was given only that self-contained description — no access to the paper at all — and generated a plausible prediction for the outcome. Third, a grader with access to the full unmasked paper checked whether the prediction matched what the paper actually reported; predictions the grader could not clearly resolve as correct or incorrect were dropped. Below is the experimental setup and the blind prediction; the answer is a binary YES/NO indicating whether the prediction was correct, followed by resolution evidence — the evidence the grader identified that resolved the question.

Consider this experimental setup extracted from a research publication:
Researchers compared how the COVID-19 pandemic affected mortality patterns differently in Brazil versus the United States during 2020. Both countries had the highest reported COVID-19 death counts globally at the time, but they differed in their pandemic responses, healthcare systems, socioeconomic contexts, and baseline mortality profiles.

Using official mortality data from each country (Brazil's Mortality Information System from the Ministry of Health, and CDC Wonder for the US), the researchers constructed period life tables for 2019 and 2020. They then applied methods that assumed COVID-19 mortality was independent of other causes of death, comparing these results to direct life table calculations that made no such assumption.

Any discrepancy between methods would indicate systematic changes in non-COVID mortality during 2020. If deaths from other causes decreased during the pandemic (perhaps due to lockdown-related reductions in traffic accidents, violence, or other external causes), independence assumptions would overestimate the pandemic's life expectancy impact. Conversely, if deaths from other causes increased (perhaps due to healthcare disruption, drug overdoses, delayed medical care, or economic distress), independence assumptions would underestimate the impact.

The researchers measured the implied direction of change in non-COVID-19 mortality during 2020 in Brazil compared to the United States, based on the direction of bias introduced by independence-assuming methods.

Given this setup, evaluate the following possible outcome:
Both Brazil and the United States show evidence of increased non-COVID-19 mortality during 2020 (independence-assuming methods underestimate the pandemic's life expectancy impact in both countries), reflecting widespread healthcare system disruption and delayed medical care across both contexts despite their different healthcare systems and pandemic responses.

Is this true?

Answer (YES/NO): NO